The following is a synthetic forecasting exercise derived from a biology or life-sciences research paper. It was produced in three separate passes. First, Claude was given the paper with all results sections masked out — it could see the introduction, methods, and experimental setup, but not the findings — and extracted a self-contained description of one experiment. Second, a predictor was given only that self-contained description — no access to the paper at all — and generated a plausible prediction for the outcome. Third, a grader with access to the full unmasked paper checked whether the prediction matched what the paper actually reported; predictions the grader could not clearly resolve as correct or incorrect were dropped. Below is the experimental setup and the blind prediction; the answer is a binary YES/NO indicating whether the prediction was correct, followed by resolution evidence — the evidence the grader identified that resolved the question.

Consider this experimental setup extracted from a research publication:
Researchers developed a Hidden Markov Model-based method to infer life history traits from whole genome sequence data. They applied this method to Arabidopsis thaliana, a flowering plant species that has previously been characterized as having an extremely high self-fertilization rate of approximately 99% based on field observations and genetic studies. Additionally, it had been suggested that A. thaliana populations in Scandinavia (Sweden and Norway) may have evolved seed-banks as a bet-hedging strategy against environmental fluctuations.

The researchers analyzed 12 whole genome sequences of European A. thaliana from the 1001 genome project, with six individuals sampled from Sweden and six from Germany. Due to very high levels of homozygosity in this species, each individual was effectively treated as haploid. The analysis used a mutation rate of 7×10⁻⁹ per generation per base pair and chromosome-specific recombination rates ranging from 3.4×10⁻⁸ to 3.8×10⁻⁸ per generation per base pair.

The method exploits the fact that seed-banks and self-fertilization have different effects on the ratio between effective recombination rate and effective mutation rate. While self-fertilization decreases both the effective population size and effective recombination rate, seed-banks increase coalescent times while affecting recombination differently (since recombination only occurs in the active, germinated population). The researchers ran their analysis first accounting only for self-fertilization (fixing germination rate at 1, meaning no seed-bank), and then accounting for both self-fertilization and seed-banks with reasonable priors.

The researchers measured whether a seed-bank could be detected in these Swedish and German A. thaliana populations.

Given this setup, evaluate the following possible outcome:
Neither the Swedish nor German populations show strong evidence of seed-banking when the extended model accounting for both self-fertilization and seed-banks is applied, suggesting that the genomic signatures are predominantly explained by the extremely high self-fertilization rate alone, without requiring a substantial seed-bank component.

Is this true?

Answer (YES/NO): YES